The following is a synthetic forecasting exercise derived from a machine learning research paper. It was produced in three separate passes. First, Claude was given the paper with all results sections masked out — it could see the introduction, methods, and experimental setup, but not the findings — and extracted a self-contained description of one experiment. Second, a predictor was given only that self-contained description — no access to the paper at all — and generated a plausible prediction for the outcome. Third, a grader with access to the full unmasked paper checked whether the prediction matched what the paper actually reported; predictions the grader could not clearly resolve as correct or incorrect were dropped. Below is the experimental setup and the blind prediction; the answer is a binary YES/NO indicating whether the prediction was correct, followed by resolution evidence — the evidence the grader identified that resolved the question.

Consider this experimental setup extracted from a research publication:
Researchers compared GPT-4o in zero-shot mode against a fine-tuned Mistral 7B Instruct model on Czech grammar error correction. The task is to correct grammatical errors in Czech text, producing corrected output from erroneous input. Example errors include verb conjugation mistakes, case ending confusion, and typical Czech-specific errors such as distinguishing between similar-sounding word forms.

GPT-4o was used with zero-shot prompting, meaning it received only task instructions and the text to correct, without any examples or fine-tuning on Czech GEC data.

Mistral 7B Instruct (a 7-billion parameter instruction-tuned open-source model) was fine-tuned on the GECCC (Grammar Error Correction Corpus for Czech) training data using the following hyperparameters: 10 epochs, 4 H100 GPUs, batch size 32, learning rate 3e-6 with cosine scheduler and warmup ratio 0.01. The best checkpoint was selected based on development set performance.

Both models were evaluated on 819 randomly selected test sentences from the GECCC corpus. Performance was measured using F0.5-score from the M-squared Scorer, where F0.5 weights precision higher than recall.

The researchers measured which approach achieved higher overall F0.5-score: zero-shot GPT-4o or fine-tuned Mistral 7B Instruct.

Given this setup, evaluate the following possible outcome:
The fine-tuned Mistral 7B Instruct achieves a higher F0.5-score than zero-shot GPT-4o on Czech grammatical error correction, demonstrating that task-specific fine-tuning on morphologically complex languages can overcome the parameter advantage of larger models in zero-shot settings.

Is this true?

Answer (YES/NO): NO